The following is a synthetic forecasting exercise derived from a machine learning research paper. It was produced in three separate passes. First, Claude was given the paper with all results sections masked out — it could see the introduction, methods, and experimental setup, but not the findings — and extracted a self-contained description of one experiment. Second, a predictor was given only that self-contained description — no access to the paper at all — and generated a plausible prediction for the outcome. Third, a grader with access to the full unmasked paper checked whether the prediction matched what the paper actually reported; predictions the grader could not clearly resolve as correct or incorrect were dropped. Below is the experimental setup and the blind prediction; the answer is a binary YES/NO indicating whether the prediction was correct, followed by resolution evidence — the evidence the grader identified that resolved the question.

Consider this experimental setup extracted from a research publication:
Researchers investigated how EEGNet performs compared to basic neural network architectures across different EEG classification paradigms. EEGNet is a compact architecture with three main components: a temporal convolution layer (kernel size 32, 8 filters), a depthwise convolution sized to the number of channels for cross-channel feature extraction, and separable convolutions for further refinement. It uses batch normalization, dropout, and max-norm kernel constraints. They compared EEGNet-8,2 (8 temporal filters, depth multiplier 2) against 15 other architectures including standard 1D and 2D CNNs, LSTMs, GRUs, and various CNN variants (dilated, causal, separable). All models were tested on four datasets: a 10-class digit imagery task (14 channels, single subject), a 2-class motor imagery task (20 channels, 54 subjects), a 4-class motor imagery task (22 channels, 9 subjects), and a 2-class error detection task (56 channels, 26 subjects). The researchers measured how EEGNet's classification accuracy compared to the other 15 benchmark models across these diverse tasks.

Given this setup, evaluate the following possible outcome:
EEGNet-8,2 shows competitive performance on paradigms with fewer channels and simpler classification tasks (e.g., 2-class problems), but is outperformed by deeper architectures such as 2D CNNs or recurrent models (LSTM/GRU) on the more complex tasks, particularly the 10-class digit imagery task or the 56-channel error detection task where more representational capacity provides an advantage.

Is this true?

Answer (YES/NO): NO